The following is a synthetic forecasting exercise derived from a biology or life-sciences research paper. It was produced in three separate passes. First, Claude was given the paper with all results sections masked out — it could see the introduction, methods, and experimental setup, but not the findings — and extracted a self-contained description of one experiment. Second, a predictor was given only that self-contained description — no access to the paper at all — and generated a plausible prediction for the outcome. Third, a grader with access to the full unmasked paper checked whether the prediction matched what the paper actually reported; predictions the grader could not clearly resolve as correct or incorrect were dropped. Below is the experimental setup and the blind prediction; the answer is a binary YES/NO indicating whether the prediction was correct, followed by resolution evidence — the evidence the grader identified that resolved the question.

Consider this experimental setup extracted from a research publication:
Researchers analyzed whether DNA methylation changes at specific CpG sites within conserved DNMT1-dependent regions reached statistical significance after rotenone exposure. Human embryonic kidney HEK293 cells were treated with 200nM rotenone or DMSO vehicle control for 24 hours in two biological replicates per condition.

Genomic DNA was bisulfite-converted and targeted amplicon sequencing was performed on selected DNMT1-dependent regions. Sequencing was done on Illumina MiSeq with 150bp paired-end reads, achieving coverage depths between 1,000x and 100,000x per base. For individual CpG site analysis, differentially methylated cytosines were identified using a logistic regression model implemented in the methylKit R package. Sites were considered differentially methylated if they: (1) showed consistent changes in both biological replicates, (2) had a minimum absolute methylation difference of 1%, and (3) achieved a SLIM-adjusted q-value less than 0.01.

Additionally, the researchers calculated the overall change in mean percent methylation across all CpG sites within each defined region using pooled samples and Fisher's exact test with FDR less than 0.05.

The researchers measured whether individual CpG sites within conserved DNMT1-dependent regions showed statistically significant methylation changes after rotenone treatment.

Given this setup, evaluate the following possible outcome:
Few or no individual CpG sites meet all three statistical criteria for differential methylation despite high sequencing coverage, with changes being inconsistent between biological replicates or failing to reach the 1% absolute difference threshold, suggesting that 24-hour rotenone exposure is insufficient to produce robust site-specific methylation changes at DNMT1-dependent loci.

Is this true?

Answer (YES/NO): NO